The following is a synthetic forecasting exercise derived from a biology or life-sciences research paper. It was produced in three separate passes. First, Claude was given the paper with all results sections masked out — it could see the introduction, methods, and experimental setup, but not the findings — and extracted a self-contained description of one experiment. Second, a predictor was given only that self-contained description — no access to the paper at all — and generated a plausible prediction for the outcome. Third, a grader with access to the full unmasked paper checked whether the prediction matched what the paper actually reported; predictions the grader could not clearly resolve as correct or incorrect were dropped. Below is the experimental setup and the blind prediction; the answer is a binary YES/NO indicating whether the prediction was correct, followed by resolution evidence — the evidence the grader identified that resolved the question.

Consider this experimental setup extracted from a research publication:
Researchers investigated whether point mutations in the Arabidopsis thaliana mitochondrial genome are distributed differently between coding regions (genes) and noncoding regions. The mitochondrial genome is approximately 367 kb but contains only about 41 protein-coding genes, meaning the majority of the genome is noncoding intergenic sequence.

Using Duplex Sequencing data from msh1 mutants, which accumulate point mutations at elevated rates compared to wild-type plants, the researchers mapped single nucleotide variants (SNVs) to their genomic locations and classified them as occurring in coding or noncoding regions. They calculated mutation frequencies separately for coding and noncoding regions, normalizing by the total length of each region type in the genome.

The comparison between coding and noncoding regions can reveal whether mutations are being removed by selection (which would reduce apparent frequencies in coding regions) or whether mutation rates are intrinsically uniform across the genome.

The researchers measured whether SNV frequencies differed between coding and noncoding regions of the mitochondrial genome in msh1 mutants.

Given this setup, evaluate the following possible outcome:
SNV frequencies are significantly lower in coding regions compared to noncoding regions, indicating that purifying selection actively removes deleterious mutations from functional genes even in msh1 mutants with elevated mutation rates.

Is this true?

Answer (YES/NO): NO